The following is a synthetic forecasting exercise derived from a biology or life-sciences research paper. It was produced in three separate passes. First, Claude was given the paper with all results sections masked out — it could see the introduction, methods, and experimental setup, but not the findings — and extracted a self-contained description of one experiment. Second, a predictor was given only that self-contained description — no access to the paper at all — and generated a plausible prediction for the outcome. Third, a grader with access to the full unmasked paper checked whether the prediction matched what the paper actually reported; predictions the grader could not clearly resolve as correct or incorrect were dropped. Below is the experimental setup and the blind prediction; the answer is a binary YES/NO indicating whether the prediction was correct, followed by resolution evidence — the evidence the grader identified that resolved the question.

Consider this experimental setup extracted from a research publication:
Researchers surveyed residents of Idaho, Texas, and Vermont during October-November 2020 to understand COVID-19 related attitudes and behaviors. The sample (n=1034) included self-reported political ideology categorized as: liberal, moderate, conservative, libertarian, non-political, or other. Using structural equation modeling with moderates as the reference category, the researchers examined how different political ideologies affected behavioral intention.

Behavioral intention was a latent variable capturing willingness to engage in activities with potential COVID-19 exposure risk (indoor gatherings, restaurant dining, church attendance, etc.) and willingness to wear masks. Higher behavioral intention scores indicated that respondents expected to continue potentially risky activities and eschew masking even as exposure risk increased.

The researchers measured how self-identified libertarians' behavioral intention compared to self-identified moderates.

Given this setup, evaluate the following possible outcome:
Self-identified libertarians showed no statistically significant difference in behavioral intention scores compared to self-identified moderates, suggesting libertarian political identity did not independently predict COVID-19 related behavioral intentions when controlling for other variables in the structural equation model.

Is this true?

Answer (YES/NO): NO